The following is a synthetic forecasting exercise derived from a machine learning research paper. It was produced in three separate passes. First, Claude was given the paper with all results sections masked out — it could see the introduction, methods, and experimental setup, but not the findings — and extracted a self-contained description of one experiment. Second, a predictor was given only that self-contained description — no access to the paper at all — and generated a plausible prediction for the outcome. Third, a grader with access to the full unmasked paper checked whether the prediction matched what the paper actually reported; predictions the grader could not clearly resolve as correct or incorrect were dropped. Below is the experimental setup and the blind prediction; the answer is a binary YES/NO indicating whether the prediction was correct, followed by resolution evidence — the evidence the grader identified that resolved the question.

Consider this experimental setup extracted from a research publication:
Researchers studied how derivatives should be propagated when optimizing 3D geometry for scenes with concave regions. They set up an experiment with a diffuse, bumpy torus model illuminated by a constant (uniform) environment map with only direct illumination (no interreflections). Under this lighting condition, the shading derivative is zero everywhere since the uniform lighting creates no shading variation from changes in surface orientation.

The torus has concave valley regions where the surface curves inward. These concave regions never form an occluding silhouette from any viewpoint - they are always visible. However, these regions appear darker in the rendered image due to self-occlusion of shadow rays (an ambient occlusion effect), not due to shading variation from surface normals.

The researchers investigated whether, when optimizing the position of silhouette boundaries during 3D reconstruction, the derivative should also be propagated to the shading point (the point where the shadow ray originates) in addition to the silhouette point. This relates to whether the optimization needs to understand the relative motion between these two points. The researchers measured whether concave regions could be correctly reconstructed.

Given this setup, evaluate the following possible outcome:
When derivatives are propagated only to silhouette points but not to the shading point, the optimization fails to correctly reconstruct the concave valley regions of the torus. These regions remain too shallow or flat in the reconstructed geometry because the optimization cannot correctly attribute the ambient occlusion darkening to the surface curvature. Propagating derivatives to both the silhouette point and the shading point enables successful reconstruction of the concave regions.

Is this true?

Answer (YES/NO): YES